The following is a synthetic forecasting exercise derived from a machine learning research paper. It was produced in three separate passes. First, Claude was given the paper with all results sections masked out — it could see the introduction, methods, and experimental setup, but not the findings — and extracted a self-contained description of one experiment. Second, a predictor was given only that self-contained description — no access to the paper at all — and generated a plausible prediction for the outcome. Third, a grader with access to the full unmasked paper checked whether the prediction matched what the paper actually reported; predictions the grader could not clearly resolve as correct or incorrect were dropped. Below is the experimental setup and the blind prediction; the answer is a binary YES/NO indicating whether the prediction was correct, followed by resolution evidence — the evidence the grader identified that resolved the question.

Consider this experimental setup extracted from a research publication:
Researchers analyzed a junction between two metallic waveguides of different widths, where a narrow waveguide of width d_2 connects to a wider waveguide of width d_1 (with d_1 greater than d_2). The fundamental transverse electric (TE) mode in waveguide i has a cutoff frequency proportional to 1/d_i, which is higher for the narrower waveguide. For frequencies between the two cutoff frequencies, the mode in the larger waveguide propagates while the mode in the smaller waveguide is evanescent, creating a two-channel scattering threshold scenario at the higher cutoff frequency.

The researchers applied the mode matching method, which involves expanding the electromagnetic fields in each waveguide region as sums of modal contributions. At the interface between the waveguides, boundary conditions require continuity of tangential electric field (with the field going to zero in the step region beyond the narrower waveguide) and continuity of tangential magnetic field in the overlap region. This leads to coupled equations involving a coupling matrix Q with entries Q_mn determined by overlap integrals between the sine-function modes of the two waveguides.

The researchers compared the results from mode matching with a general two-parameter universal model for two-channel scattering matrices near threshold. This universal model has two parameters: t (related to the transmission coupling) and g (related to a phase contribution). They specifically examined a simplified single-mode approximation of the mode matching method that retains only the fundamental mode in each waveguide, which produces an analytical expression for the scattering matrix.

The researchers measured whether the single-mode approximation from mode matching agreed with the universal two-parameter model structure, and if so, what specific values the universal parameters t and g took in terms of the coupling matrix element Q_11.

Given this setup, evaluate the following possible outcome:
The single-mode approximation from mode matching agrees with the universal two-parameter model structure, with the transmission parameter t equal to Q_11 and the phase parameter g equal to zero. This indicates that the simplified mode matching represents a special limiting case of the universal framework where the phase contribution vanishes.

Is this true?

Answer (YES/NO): NO